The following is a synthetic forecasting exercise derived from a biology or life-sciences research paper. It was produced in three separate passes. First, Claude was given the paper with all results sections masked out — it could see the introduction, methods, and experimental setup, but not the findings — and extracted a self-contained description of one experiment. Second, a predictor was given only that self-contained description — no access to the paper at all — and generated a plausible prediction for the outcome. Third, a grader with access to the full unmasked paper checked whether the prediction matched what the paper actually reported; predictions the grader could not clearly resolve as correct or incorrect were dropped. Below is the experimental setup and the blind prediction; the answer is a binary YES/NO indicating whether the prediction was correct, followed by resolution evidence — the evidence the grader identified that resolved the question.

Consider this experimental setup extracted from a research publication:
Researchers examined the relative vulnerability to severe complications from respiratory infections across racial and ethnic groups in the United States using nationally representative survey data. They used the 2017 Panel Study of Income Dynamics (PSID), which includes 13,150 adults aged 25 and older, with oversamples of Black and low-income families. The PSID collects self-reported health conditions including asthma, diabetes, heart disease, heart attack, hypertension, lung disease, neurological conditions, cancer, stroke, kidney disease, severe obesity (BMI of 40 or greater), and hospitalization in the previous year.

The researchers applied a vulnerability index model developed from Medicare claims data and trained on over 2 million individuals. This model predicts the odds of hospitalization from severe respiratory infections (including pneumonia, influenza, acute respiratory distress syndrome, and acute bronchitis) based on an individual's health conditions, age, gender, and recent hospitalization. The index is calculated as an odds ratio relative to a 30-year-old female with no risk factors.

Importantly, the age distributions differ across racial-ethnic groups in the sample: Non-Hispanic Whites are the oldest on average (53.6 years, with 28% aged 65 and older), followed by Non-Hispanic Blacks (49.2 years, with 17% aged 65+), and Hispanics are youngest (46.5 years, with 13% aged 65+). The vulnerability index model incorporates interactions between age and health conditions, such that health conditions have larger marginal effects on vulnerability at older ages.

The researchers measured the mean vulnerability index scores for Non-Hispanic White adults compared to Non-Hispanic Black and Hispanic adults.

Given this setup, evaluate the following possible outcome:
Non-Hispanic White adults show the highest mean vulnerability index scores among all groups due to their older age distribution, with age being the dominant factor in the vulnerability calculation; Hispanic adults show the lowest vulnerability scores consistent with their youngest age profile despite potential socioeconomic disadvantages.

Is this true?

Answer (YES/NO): NO